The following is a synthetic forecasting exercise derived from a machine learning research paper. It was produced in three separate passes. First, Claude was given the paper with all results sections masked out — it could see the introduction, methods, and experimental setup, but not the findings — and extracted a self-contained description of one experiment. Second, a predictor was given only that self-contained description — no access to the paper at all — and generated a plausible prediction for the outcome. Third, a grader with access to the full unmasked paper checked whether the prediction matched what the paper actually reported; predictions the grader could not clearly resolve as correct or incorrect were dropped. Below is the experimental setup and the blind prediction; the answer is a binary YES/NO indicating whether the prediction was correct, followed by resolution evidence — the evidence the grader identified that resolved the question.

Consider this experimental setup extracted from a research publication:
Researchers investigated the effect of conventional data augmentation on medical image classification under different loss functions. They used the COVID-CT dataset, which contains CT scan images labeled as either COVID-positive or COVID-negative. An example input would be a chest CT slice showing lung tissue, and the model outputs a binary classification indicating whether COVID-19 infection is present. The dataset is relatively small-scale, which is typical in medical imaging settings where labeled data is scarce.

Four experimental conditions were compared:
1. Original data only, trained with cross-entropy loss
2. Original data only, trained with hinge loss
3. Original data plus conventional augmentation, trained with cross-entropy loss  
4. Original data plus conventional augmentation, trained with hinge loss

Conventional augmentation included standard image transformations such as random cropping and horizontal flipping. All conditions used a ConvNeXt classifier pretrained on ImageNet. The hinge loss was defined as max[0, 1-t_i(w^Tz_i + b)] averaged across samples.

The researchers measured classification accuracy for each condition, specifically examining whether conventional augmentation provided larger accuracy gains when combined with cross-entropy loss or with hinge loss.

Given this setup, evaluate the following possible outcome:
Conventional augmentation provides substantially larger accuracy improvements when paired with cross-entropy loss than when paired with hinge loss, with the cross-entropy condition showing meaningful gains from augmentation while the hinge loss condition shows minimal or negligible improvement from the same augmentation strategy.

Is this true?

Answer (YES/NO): NO